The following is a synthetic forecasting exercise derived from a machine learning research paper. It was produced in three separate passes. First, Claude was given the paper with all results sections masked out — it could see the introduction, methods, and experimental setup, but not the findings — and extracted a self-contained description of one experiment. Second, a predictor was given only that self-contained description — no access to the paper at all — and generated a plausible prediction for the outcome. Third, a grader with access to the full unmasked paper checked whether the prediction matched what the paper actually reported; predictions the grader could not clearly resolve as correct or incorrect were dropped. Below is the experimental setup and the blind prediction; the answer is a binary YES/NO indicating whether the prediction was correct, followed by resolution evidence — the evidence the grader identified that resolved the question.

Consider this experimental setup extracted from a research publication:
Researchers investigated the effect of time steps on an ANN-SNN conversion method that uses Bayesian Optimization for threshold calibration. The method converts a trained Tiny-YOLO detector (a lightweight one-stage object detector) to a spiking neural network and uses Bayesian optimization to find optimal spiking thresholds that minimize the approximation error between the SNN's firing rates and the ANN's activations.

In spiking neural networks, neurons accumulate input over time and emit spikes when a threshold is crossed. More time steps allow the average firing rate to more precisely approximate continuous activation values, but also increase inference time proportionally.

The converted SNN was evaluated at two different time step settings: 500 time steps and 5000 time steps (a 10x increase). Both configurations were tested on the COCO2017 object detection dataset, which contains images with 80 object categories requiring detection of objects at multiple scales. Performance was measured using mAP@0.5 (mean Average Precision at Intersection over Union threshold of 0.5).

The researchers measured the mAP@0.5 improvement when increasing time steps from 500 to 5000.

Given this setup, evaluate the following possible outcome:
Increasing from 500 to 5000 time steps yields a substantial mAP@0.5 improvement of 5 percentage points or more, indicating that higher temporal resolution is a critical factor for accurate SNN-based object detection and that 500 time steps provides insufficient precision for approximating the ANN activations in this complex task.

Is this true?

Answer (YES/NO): NO